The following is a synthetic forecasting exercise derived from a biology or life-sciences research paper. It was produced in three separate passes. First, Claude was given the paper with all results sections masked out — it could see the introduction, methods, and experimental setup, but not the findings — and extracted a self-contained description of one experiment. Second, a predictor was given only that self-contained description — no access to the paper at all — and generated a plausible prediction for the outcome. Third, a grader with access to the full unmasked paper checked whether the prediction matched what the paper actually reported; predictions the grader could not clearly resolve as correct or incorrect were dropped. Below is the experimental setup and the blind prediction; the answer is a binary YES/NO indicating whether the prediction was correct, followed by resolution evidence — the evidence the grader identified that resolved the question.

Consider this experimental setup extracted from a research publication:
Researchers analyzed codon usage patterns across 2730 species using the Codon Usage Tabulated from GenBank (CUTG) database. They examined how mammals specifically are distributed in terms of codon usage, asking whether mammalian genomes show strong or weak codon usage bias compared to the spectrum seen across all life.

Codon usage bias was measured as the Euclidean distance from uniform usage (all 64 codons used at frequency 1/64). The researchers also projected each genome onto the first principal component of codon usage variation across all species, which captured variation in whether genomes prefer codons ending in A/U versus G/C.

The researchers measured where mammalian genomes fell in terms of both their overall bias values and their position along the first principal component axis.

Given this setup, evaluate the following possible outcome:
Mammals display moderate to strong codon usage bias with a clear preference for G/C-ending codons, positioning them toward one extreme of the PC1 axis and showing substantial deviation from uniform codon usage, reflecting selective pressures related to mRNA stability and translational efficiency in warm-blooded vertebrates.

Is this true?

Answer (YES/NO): NO